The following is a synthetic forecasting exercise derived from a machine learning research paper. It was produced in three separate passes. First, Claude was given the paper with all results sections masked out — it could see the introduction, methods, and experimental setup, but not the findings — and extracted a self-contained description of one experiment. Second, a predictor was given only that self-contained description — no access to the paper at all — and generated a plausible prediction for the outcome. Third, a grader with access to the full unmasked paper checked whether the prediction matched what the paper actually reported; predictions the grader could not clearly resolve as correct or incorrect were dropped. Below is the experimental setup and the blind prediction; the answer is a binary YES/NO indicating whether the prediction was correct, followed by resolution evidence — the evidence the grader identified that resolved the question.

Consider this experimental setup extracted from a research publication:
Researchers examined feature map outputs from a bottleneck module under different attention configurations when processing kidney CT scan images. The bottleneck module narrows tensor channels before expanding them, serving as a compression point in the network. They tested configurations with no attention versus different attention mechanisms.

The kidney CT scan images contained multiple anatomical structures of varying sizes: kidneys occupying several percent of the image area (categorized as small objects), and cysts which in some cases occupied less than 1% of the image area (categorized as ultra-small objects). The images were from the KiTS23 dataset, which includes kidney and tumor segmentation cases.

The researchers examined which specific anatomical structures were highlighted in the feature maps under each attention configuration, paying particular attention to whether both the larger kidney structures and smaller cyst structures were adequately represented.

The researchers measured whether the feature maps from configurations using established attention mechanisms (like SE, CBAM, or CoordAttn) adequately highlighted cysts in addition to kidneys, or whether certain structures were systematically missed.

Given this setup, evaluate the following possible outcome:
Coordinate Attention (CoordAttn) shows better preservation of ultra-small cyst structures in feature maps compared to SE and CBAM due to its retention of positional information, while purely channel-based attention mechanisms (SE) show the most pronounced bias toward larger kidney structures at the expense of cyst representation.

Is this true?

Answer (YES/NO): NO